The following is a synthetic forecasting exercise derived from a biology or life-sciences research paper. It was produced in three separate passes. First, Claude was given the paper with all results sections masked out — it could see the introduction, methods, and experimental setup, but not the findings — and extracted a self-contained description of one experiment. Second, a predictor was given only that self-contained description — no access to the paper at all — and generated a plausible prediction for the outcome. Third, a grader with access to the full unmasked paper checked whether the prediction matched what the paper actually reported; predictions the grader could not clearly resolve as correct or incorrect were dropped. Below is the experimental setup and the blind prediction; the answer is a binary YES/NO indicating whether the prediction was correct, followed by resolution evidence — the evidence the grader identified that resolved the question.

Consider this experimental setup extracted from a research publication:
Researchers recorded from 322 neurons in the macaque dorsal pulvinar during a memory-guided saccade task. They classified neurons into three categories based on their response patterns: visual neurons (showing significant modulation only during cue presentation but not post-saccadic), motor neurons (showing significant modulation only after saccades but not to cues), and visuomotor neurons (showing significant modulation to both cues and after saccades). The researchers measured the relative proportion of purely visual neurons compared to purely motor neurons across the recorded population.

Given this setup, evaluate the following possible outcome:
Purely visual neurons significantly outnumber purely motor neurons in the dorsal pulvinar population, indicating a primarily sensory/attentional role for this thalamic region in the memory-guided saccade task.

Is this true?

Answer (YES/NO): NO